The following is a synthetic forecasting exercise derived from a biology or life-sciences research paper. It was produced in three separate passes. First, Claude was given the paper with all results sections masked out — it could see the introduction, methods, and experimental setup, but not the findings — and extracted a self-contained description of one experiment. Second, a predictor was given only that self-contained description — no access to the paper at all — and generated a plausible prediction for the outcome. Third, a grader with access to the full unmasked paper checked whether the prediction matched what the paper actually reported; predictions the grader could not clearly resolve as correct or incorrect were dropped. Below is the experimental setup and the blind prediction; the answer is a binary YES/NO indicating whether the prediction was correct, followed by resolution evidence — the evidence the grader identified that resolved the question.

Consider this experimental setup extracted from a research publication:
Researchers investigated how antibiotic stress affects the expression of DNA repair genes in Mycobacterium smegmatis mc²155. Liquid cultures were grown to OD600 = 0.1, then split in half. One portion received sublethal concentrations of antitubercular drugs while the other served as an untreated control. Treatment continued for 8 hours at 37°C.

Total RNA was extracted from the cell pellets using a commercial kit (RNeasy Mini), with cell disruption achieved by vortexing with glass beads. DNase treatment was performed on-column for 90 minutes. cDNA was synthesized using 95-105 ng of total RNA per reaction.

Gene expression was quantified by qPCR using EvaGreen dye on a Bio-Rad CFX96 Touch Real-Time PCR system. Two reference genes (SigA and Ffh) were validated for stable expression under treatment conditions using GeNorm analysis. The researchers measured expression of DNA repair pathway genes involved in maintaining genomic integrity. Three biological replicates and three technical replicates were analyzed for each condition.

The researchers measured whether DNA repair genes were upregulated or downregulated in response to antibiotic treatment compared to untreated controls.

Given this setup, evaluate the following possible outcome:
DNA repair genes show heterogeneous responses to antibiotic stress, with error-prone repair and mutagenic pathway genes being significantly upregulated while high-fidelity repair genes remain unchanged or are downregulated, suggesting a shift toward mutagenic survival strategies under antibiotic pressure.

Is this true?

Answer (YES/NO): NO